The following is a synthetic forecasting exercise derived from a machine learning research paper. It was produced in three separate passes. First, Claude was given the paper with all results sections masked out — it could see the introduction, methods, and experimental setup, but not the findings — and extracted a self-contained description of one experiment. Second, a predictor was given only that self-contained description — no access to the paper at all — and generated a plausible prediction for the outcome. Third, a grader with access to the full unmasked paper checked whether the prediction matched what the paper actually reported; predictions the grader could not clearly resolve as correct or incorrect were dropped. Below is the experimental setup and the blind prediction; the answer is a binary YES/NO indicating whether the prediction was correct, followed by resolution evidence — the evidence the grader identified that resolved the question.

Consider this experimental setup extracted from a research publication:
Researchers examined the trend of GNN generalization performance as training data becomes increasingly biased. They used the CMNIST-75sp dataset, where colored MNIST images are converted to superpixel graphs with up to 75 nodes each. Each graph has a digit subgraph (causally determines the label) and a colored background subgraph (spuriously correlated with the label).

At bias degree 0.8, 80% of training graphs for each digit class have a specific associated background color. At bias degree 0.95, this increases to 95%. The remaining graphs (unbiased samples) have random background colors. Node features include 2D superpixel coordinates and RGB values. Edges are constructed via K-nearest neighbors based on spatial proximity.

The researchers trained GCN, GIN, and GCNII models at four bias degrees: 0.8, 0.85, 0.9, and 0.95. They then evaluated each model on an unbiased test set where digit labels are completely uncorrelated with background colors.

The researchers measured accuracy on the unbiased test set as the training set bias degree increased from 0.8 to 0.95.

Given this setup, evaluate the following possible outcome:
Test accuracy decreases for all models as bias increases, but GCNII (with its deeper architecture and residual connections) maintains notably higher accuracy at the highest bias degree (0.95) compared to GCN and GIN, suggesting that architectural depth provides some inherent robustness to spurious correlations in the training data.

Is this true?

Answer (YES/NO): YES